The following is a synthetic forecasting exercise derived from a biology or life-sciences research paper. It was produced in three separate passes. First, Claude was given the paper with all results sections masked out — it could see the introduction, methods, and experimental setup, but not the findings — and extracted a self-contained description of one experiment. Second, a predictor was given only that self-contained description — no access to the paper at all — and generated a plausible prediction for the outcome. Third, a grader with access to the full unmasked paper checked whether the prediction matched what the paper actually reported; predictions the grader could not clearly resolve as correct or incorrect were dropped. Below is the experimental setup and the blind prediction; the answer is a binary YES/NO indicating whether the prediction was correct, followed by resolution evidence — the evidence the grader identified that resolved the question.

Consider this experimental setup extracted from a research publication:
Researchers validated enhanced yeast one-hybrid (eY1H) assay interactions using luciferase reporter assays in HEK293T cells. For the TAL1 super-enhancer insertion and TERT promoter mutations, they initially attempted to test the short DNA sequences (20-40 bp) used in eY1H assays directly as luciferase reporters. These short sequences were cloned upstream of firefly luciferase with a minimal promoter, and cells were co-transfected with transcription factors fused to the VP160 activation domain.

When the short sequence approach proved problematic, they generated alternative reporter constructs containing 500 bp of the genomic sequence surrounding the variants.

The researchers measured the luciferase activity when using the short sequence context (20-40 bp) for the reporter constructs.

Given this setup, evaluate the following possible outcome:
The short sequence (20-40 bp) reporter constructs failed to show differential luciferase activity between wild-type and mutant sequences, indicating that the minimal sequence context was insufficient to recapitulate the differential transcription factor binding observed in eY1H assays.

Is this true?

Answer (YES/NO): NO